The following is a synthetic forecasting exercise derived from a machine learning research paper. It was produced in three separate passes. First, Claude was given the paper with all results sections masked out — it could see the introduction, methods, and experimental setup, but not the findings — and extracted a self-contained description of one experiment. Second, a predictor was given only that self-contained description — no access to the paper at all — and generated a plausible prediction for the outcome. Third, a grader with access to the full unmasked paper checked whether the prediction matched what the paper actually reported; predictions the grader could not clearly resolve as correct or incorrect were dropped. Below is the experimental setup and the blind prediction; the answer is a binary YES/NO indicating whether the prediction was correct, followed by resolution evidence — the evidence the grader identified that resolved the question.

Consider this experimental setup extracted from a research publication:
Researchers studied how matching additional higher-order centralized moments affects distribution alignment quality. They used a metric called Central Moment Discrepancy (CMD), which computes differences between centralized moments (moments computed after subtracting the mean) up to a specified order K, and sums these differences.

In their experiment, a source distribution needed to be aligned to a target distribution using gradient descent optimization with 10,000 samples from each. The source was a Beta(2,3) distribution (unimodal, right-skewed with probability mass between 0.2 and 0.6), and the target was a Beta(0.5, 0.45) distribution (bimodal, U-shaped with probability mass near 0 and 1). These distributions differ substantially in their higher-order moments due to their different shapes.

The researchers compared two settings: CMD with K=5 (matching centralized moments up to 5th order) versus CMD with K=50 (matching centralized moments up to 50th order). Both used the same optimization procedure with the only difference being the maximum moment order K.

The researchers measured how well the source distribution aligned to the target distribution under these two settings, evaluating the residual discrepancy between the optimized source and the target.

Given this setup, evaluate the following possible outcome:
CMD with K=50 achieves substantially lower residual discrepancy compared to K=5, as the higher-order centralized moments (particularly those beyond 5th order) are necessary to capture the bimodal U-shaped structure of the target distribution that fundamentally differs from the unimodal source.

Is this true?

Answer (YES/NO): NO